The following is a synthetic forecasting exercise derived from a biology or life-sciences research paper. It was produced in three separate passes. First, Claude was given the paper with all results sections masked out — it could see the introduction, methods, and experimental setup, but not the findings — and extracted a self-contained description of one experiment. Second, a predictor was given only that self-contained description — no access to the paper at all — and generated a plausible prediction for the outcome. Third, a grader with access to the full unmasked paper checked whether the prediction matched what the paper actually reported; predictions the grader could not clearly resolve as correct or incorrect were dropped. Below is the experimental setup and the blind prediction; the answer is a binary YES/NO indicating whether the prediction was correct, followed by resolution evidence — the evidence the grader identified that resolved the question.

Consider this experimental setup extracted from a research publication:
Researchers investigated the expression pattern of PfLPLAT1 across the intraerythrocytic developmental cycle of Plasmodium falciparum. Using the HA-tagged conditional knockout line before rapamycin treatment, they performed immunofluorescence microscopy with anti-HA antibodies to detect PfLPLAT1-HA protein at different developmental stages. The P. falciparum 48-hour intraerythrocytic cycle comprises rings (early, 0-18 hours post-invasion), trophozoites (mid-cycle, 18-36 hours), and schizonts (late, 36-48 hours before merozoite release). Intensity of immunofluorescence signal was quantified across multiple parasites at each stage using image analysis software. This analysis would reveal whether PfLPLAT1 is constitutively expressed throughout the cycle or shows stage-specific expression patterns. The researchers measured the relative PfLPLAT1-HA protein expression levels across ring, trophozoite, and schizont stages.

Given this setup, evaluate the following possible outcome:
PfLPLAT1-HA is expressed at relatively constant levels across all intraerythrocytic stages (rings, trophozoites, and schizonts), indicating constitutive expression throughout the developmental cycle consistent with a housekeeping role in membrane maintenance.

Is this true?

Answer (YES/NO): NO